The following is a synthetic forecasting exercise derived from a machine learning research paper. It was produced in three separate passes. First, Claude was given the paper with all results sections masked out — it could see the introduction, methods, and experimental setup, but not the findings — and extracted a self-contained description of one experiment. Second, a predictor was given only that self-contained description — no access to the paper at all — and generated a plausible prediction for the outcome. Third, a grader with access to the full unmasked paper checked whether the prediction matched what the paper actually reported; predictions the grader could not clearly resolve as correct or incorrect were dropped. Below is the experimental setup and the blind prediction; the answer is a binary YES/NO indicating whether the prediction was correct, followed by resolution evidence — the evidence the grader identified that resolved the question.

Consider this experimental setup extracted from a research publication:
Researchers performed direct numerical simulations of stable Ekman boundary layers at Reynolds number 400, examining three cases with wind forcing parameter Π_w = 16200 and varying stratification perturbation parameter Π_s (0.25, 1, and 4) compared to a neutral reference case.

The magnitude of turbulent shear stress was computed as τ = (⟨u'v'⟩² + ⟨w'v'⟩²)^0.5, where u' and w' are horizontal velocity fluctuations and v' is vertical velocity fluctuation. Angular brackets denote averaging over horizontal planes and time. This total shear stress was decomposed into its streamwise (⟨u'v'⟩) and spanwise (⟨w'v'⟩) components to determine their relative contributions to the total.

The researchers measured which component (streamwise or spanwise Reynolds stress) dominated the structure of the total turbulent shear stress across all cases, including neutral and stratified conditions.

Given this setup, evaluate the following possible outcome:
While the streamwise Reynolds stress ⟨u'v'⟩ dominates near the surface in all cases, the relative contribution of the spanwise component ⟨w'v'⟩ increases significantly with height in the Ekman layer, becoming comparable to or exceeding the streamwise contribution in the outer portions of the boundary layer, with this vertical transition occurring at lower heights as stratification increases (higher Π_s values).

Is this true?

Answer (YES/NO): NO